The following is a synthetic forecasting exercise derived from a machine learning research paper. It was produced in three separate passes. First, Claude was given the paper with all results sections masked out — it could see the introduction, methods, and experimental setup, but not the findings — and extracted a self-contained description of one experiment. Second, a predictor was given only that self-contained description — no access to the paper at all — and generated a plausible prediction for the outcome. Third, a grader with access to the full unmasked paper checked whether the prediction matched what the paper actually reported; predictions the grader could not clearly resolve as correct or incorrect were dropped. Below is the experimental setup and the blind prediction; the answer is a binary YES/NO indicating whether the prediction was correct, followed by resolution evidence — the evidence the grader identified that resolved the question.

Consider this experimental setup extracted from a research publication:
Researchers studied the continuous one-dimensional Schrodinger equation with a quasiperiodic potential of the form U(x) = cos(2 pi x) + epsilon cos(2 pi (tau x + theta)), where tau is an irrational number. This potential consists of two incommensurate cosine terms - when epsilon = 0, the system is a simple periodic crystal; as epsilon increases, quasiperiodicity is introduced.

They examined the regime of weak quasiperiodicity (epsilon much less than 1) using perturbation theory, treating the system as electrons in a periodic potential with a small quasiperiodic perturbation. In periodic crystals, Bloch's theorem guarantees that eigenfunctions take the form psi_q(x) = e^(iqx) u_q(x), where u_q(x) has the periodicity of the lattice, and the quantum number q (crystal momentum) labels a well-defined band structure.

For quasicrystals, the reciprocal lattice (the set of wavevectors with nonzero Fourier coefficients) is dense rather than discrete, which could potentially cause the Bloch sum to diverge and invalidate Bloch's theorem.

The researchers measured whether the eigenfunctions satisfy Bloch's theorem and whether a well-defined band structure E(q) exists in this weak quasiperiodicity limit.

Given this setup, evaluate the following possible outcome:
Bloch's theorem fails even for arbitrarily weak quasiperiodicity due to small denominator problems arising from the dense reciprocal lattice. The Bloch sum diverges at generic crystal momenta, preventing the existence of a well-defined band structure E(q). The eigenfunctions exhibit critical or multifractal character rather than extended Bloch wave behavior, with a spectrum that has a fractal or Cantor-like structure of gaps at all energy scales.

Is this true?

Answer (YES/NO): NO